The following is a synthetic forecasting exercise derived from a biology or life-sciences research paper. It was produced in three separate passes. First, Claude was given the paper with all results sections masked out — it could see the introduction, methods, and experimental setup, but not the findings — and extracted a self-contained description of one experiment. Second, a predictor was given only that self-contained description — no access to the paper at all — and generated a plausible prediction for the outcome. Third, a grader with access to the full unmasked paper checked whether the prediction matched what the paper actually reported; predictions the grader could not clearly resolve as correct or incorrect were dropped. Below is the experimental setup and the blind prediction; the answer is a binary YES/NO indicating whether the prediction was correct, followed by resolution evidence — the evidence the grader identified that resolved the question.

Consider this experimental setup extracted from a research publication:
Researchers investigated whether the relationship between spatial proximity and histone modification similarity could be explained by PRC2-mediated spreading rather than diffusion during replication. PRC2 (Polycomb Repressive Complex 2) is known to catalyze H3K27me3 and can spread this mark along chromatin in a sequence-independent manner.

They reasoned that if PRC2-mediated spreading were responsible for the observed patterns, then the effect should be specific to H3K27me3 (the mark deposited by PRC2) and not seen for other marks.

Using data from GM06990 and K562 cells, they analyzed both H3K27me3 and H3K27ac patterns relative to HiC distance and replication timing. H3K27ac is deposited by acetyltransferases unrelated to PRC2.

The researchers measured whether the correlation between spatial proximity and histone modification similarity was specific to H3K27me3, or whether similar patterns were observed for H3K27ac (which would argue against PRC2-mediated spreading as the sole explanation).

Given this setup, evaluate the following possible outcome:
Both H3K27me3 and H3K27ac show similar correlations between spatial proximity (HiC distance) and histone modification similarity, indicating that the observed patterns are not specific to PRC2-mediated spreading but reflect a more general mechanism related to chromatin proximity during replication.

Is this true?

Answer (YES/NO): YES